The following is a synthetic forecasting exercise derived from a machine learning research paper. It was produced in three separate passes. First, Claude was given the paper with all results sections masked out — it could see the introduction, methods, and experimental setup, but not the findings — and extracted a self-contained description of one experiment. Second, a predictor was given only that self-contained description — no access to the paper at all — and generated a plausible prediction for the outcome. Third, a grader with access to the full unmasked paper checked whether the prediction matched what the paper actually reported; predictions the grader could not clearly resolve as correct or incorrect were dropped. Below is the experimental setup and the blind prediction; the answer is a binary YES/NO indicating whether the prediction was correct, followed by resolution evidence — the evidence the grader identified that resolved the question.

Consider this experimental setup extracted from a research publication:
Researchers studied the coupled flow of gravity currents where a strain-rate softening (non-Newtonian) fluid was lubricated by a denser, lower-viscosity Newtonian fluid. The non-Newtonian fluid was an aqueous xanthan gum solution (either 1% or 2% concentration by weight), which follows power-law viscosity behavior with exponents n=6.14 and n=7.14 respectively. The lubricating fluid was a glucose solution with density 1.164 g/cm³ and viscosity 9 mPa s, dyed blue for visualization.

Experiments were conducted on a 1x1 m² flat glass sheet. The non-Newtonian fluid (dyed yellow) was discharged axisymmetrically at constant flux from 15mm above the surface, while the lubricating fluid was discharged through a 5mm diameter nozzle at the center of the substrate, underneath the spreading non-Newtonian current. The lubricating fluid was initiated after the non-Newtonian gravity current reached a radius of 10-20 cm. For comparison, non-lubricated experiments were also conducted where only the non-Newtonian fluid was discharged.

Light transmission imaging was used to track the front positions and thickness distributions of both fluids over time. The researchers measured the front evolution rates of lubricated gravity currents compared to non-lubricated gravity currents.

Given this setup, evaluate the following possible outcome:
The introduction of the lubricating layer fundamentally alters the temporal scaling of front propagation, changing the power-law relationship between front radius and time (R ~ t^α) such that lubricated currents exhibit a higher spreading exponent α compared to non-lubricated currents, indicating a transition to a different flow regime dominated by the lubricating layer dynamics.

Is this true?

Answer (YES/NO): NO